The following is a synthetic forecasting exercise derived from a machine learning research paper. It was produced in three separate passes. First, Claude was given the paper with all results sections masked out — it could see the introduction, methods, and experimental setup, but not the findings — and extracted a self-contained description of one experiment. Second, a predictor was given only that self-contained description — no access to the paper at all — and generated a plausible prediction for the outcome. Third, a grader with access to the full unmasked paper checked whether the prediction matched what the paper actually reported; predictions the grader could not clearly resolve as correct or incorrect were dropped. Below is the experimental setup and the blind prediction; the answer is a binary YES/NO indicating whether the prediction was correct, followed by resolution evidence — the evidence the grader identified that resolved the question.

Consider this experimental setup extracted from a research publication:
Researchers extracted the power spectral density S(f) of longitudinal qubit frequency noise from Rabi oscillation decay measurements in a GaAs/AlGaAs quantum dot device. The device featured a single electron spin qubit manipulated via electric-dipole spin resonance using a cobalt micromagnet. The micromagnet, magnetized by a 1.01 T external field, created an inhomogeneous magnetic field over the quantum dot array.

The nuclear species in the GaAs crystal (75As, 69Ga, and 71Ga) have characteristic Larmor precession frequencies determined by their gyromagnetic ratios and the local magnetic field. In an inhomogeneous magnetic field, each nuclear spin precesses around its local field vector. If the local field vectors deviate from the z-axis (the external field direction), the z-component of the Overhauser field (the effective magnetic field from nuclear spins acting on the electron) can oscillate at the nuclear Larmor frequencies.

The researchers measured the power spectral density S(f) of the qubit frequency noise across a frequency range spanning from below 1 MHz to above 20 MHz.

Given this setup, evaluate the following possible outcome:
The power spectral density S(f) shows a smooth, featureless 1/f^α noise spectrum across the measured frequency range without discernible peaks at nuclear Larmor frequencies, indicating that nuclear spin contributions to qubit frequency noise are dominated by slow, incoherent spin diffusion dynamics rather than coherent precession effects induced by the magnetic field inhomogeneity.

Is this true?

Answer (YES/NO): NO